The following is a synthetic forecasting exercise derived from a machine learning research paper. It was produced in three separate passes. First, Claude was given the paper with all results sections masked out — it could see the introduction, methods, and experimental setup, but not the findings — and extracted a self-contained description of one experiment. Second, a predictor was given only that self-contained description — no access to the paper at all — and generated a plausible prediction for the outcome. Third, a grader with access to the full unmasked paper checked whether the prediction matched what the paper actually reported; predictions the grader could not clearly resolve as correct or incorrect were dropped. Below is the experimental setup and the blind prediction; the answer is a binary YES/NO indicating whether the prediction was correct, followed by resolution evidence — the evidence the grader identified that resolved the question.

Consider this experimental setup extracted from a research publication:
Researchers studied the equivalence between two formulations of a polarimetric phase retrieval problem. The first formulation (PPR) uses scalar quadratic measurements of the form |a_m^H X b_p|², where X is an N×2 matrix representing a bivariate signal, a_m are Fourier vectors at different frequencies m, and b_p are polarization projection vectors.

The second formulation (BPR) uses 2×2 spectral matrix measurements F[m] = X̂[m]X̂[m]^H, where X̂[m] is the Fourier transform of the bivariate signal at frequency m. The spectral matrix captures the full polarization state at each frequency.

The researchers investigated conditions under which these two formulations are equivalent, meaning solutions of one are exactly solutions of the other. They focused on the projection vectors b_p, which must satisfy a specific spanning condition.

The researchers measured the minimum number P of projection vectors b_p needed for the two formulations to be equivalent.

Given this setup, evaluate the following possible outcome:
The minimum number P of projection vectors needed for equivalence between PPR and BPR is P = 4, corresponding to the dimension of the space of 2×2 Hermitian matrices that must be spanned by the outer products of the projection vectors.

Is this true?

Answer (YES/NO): YES